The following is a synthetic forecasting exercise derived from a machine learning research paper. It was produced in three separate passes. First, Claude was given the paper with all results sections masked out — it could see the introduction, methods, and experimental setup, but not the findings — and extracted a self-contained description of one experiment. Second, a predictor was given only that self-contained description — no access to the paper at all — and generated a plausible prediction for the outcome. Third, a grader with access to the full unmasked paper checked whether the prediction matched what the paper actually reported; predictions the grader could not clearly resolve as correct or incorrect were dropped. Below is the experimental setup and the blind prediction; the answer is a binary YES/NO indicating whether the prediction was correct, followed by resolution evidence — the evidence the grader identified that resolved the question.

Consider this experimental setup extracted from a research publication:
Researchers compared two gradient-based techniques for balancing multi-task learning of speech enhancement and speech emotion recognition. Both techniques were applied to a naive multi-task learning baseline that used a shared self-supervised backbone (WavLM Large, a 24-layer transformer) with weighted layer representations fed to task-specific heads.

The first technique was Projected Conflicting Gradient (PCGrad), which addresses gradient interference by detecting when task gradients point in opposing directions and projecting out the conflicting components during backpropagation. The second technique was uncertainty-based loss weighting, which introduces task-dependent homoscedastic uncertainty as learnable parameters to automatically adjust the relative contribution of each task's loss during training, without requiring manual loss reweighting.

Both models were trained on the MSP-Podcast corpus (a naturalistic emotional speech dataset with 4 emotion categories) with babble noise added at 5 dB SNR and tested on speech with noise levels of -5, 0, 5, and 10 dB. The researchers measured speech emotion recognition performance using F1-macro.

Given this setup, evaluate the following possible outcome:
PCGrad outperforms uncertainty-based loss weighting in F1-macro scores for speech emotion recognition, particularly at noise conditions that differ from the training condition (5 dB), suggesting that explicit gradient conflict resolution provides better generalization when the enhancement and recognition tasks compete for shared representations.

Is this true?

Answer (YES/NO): NO